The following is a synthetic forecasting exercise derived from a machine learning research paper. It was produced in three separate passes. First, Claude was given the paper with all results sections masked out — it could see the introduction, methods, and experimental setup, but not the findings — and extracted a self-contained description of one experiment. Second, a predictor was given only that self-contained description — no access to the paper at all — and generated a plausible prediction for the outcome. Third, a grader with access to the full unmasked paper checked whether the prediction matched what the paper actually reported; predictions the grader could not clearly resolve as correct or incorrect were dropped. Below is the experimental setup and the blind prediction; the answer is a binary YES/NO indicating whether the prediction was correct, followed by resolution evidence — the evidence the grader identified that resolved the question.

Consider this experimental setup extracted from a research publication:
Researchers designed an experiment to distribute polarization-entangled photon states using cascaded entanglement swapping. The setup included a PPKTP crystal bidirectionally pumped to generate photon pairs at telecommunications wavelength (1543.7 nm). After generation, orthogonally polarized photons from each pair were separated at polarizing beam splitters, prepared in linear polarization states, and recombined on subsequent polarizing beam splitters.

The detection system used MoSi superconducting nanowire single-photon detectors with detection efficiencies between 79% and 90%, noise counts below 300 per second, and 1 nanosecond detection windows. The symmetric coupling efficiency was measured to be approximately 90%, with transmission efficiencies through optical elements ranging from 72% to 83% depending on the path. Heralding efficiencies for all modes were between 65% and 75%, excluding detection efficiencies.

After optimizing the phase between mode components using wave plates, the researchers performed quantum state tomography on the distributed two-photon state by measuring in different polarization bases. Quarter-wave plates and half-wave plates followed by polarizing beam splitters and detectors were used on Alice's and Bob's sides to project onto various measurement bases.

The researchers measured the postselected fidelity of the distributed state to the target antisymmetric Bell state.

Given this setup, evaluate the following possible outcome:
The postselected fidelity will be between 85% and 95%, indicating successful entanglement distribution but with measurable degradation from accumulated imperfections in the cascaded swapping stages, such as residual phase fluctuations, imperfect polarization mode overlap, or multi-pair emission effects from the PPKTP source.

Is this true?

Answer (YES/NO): NO